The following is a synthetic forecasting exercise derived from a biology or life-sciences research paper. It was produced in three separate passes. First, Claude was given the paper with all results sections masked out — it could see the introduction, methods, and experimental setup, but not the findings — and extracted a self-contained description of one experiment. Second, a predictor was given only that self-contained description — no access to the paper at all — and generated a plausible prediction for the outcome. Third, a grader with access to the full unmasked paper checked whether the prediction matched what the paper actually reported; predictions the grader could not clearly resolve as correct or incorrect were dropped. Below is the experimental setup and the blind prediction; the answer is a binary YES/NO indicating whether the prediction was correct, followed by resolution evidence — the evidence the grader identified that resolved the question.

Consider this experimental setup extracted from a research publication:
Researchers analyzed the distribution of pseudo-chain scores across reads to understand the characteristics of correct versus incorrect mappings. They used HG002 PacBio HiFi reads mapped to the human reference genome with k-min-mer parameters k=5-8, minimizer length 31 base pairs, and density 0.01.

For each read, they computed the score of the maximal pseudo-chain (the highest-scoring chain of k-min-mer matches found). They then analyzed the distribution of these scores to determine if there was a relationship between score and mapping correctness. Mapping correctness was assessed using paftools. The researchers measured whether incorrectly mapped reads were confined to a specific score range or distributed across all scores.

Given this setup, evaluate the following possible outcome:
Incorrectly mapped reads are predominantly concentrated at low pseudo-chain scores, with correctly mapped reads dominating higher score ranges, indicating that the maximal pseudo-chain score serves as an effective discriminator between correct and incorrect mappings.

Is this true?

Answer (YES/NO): YES